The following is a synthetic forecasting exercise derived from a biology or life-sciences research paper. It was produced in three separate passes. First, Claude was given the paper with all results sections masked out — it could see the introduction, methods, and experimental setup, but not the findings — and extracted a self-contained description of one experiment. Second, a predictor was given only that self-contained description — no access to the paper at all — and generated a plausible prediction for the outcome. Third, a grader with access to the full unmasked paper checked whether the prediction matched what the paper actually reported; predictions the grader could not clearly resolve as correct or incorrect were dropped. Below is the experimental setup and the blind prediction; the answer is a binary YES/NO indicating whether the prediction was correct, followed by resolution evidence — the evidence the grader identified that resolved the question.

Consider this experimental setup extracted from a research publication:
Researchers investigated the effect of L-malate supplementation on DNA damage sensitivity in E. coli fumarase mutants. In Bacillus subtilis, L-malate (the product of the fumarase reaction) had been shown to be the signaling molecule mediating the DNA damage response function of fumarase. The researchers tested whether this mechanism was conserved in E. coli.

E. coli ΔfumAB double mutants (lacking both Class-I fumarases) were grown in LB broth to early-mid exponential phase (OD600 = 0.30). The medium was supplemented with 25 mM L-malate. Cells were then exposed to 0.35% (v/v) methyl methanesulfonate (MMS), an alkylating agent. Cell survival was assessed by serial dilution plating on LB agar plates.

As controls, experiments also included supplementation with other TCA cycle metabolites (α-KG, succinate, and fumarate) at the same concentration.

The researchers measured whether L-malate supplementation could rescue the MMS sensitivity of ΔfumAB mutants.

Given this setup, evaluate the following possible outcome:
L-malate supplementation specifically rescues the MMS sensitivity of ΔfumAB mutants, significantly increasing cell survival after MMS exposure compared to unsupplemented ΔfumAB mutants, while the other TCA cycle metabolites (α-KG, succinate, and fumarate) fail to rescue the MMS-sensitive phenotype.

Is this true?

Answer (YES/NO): NO